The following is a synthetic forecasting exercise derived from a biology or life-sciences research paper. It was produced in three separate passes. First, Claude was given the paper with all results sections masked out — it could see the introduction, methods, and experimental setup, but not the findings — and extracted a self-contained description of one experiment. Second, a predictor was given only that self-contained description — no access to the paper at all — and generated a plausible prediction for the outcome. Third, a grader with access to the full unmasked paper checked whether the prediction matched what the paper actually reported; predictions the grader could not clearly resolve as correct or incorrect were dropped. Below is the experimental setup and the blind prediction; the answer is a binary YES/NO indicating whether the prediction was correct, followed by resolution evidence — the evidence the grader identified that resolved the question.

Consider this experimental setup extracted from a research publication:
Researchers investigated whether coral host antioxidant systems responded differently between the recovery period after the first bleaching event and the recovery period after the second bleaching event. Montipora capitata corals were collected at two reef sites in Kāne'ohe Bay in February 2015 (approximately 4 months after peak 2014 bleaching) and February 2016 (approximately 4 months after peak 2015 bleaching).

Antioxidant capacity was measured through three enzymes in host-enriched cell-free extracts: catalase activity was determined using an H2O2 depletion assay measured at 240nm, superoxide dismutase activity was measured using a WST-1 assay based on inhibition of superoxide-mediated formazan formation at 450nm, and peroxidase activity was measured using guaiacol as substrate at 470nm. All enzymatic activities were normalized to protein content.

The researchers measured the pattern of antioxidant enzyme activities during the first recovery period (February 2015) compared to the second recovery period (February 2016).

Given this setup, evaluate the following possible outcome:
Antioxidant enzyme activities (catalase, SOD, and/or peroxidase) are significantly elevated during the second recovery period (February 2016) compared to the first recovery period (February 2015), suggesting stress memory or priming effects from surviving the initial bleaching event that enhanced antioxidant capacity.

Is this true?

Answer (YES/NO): YES